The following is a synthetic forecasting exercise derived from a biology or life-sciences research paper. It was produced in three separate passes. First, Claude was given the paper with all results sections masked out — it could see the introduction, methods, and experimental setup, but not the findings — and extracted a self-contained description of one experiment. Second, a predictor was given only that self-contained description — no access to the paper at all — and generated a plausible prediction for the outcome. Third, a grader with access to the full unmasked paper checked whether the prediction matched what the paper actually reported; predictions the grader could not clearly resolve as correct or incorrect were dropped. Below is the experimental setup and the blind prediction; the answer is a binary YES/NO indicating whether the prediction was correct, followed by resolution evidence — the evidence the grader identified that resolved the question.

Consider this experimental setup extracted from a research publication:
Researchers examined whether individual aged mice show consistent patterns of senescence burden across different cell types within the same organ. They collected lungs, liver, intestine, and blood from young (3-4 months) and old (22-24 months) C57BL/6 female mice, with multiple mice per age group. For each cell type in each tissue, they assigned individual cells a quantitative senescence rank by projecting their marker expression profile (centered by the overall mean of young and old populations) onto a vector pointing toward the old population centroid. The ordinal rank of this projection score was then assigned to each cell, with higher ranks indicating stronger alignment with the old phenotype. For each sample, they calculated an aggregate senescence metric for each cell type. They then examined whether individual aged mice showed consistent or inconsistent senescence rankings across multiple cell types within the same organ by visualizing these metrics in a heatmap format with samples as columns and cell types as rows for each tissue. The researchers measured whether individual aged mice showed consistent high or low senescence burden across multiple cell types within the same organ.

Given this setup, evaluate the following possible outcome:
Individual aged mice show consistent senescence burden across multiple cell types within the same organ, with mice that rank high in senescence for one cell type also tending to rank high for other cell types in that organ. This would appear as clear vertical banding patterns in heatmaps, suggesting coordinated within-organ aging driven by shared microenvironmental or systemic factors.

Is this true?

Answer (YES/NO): YES